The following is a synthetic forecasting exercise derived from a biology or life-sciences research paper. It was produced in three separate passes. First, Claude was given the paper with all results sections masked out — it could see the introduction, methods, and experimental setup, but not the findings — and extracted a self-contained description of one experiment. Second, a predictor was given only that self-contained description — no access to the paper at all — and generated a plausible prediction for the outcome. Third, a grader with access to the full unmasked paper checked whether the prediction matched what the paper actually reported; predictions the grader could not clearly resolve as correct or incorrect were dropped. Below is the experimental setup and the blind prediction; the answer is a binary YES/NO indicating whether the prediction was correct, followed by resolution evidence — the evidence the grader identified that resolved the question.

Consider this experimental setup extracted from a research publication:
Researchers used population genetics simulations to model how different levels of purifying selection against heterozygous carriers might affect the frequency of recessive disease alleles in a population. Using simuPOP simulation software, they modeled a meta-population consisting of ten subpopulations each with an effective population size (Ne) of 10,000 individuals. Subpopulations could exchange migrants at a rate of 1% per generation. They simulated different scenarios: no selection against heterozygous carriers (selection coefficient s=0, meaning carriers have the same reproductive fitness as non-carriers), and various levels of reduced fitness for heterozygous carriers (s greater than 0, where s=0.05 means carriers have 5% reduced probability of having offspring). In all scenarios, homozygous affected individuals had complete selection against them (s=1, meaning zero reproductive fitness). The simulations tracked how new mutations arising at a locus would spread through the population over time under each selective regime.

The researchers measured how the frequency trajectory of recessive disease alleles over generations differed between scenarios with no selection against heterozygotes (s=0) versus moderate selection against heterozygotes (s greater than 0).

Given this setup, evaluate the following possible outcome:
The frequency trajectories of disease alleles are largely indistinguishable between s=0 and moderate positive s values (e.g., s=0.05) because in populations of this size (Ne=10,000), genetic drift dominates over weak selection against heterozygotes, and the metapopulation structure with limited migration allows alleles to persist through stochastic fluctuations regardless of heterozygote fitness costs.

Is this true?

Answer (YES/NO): NO